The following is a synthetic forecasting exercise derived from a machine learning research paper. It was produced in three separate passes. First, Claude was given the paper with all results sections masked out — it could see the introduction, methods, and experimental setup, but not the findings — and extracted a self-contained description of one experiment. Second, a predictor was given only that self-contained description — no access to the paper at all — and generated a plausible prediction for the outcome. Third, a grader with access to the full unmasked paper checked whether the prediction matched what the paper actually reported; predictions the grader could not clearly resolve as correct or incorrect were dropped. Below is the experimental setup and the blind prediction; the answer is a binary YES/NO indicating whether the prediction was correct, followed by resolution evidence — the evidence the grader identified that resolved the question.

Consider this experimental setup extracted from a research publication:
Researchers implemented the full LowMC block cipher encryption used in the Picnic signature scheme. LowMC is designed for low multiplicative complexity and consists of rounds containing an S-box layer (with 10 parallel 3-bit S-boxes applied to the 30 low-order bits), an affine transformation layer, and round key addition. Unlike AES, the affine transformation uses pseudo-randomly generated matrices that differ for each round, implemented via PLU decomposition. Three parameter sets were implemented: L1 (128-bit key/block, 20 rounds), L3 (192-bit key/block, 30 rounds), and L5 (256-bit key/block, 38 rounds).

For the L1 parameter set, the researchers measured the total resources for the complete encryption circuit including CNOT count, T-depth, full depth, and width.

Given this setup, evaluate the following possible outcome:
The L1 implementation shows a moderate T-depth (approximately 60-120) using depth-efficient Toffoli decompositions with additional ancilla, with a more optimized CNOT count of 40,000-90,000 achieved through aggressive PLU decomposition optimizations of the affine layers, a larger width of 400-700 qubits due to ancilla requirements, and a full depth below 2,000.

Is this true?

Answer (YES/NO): NO